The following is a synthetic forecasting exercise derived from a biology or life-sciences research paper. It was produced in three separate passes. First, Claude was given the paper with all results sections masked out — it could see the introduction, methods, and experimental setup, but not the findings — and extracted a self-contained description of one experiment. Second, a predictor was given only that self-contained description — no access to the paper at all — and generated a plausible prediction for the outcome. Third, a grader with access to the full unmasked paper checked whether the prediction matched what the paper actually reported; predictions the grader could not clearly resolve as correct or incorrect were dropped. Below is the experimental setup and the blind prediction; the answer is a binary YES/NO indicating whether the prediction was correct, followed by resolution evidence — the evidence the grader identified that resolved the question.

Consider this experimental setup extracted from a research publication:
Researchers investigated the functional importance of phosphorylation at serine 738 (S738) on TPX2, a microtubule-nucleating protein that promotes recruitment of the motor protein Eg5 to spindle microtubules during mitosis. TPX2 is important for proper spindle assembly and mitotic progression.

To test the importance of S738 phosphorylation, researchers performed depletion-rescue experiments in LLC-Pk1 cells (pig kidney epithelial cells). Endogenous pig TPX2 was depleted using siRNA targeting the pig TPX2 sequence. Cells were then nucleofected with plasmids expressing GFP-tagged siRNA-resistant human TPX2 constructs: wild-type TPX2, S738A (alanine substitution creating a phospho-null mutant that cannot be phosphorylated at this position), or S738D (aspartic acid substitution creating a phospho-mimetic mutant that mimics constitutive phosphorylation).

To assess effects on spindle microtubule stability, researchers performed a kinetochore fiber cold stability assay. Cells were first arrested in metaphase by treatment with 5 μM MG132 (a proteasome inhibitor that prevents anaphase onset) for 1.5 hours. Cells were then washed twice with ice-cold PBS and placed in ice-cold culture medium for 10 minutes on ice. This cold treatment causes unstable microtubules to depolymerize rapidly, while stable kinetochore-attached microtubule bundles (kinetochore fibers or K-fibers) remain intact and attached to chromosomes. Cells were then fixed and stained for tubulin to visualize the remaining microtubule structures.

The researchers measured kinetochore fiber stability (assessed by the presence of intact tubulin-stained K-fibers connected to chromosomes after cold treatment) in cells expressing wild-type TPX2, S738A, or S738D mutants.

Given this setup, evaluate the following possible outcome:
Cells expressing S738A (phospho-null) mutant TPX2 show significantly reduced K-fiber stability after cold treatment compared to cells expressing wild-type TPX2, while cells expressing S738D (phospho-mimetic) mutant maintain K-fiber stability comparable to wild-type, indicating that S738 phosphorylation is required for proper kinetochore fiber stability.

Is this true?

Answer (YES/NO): YES